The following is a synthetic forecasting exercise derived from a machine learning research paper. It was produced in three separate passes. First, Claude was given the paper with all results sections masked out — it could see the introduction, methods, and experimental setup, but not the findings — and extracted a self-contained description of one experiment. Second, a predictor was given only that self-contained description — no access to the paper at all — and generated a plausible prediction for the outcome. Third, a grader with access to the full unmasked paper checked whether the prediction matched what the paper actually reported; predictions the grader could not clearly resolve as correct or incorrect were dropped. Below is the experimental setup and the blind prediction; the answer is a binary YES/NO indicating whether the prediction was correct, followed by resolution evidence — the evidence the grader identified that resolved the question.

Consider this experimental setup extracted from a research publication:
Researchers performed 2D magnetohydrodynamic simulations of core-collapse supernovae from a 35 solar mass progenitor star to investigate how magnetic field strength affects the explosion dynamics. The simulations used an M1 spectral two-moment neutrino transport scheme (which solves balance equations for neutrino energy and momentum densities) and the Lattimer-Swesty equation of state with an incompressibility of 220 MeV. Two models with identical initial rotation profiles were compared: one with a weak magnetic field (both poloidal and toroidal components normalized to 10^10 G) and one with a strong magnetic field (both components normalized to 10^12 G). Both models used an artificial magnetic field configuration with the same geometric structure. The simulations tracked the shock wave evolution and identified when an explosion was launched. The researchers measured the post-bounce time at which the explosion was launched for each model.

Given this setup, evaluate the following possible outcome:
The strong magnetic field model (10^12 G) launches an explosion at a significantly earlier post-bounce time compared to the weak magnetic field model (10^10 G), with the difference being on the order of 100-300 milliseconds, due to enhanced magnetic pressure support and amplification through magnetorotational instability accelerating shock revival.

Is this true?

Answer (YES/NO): NO